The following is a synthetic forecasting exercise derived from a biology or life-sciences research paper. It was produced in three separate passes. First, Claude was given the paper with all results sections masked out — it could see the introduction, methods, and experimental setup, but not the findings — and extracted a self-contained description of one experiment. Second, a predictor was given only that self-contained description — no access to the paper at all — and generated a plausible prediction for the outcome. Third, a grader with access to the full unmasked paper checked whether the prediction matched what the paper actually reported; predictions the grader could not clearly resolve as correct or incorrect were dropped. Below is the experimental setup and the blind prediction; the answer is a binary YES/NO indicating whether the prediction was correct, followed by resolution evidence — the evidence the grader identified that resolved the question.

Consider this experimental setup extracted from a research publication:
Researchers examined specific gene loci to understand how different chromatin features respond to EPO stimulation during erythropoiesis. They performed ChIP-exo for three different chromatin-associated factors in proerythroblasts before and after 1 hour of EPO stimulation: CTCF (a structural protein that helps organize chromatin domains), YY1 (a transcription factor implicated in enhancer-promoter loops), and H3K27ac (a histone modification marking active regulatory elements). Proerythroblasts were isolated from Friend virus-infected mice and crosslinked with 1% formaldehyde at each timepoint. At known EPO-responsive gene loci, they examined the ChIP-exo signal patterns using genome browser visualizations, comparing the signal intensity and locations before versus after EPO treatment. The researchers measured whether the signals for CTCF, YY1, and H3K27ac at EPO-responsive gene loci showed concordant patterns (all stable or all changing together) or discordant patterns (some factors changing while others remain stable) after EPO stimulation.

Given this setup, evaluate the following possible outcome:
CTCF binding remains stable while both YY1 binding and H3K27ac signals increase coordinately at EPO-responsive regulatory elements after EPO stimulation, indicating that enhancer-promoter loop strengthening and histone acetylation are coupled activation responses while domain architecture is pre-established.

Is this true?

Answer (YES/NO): NO